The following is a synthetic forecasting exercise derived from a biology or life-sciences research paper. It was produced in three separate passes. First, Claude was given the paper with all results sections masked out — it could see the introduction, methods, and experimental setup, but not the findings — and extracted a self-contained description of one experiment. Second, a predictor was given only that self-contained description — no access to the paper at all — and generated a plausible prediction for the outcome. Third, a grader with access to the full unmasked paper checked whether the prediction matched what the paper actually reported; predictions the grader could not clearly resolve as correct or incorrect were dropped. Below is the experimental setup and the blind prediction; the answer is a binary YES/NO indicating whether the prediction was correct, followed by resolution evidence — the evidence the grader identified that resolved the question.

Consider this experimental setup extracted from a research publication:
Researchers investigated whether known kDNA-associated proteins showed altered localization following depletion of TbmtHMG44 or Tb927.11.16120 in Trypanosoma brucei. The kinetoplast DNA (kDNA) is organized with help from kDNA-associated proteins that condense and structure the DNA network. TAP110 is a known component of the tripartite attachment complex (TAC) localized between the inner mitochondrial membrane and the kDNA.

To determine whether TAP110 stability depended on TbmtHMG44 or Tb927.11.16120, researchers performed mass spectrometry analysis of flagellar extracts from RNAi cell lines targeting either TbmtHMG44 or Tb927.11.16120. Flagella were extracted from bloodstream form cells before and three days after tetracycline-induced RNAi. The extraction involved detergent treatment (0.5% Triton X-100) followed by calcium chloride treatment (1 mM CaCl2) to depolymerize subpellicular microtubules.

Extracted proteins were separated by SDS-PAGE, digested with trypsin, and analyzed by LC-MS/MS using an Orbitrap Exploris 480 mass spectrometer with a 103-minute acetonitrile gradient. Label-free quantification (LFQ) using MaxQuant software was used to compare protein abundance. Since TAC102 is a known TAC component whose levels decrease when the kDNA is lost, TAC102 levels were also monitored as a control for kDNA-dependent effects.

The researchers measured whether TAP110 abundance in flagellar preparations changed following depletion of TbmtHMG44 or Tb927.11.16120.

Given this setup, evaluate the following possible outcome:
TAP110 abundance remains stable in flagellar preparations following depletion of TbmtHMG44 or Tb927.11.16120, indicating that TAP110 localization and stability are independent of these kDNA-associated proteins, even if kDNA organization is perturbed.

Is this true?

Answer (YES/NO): YES